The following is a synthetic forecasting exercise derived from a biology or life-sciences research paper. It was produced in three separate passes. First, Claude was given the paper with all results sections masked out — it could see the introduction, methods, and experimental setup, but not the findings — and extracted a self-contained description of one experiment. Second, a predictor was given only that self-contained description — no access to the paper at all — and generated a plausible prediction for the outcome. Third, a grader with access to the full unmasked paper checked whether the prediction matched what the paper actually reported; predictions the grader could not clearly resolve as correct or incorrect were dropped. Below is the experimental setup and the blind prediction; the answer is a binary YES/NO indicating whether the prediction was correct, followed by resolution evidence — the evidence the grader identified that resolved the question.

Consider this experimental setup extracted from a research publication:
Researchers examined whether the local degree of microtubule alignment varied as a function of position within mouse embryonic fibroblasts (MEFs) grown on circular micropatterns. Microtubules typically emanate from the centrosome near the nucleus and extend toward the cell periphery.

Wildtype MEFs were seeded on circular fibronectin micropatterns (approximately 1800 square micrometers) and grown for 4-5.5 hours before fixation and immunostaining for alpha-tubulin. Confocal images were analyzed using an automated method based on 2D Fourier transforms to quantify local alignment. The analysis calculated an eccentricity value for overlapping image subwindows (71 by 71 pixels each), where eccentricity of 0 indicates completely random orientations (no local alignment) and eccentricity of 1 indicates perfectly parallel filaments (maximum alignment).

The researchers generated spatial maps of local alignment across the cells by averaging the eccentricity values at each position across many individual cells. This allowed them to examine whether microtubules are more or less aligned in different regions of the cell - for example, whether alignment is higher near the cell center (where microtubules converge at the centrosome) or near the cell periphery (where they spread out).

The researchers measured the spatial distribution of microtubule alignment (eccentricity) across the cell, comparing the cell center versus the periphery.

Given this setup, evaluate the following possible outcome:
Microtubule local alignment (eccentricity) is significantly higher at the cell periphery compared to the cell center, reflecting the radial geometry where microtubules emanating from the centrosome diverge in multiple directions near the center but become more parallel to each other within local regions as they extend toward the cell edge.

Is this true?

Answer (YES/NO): NO